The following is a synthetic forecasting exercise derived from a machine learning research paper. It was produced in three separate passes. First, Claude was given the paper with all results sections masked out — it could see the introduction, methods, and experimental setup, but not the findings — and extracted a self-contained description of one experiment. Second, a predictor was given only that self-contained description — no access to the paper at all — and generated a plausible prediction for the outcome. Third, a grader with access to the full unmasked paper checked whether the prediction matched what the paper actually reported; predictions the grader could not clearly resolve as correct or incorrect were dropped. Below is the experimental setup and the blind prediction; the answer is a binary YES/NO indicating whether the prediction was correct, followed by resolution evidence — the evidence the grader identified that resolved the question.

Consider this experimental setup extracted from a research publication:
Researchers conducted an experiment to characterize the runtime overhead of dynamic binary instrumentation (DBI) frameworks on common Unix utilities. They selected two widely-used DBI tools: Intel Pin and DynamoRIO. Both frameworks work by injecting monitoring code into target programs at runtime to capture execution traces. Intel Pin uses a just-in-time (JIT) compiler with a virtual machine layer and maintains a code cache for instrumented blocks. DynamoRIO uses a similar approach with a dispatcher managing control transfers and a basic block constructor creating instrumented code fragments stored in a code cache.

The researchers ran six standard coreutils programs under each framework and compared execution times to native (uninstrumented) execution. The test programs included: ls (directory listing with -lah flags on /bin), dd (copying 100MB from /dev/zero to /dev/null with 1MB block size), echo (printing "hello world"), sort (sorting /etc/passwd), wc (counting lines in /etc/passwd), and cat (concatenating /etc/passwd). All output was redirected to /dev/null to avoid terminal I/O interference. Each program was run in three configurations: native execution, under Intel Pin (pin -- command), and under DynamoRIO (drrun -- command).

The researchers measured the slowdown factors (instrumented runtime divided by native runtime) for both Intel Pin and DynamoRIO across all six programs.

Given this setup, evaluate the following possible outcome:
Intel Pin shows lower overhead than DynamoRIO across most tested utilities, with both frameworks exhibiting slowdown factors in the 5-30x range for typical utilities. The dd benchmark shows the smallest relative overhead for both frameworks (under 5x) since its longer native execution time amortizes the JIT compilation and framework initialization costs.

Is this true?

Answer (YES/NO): NO